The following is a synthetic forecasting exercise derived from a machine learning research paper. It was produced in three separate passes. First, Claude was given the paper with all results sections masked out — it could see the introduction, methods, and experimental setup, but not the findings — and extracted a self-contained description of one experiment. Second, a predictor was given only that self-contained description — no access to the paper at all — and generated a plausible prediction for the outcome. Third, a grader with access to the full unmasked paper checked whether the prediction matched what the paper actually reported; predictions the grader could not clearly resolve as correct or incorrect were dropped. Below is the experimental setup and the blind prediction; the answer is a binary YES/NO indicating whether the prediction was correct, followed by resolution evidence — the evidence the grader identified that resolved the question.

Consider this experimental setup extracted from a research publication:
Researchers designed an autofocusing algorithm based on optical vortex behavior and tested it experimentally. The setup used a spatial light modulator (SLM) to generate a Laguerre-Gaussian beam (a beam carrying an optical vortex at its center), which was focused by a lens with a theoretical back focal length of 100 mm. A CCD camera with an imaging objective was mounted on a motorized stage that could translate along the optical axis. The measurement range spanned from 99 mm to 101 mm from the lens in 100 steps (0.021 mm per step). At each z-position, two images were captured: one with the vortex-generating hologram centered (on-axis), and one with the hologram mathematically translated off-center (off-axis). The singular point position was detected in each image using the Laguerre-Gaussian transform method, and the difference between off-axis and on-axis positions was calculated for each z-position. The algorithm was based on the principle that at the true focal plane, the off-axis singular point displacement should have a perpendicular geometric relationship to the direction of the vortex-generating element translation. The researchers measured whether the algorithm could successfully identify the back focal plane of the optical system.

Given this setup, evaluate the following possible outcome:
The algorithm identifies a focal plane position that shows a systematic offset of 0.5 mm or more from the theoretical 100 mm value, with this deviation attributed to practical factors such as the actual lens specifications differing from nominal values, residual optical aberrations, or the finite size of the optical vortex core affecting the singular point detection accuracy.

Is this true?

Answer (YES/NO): NO